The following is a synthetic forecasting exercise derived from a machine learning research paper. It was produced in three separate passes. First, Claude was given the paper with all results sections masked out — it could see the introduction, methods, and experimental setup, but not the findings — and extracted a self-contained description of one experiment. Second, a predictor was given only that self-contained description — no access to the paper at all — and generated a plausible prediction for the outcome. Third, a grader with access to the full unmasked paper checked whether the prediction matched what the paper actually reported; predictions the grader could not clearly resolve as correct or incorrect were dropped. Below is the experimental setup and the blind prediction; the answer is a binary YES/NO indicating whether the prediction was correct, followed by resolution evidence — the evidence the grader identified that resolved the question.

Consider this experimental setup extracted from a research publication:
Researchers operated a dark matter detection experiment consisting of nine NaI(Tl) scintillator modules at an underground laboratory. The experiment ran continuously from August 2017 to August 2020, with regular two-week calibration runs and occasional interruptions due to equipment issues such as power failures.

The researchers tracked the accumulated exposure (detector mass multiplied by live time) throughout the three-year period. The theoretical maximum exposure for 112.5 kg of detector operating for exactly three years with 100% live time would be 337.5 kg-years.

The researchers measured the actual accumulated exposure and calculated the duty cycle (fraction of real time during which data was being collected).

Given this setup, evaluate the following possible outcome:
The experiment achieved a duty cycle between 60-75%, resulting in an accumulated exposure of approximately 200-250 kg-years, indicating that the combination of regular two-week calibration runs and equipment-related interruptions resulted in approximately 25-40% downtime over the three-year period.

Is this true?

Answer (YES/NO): NO